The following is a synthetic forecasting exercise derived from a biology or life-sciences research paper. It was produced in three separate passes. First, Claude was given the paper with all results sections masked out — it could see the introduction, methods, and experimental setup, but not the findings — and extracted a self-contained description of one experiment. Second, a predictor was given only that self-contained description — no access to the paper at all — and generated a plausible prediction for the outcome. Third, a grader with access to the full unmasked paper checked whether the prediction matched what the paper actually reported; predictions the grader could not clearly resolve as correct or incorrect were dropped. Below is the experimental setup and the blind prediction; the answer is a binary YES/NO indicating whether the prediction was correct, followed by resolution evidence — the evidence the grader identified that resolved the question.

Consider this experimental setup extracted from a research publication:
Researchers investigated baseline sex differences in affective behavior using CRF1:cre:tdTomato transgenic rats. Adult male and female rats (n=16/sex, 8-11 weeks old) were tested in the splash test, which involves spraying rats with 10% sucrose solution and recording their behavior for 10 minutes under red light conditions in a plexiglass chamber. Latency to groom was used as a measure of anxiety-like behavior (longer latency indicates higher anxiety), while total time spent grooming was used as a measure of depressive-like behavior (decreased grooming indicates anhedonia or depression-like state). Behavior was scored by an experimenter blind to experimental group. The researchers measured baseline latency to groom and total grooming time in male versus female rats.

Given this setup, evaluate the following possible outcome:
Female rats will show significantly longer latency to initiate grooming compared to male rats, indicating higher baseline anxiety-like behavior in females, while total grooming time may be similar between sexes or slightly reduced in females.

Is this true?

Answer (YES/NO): NO